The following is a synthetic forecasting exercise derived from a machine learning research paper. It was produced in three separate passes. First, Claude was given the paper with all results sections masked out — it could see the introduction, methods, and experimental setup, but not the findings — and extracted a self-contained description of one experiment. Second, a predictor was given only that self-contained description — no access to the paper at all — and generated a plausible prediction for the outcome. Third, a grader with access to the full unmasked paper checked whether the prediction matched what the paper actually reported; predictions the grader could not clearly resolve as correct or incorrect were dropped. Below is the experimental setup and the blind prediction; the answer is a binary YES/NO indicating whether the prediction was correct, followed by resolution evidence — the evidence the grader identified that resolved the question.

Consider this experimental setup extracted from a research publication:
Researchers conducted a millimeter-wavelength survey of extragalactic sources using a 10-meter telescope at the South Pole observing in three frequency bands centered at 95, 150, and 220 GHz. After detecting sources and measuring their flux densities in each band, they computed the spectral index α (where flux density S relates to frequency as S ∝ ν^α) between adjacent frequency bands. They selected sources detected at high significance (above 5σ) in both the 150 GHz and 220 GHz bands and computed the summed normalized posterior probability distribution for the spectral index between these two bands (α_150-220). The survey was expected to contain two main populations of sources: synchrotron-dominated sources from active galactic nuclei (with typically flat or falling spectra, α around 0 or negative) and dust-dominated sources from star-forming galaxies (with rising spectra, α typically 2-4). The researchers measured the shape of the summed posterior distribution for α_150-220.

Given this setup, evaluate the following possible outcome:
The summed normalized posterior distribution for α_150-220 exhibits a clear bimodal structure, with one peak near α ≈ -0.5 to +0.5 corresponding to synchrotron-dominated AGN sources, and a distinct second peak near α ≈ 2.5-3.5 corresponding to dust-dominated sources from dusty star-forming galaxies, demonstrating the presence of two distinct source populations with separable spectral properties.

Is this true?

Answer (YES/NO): YES